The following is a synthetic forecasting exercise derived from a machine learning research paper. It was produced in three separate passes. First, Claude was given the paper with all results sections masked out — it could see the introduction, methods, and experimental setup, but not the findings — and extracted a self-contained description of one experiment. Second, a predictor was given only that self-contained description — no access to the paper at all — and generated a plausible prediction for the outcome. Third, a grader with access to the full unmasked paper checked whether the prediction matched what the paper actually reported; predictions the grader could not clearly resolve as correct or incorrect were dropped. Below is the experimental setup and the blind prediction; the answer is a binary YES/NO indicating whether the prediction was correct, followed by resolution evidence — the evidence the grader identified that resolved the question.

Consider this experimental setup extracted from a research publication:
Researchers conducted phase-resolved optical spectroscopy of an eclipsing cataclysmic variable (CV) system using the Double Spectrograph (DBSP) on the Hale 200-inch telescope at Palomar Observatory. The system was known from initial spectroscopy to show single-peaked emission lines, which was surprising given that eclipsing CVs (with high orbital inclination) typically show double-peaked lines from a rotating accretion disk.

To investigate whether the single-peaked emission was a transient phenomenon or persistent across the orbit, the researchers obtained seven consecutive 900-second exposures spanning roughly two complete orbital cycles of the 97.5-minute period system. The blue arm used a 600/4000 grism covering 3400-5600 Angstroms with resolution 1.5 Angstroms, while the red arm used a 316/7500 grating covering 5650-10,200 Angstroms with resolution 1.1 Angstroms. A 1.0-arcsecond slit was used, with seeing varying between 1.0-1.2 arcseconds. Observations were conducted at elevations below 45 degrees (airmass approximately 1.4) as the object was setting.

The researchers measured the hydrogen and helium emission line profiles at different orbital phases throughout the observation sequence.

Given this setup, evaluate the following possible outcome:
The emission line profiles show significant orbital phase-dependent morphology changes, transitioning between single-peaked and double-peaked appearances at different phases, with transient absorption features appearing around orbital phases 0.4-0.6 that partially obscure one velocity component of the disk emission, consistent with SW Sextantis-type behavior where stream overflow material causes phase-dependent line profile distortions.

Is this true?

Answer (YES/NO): NO